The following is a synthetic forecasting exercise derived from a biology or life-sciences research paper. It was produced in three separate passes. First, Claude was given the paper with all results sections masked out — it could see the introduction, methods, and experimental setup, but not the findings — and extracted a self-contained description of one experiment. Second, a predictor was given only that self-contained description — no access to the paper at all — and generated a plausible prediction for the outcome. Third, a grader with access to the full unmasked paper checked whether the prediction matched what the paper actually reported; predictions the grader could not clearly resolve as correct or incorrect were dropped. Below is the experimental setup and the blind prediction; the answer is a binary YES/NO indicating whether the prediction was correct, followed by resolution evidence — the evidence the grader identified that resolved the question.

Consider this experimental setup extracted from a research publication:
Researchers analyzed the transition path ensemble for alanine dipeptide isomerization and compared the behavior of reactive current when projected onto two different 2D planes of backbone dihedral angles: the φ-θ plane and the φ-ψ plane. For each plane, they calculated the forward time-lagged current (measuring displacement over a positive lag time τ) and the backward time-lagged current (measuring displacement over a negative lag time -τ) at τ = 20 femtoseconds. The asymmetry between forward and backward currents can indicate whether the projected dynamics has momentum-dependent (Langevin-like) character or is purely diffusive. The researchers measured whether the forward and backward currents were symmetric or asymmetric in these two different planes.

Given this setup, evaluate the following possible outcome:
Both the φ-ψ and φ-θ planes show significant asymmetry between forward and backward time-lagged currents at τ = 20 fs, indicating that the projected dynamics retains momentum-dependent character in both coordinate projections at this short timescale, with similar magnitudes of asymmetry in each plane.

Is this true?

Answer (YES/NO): NO